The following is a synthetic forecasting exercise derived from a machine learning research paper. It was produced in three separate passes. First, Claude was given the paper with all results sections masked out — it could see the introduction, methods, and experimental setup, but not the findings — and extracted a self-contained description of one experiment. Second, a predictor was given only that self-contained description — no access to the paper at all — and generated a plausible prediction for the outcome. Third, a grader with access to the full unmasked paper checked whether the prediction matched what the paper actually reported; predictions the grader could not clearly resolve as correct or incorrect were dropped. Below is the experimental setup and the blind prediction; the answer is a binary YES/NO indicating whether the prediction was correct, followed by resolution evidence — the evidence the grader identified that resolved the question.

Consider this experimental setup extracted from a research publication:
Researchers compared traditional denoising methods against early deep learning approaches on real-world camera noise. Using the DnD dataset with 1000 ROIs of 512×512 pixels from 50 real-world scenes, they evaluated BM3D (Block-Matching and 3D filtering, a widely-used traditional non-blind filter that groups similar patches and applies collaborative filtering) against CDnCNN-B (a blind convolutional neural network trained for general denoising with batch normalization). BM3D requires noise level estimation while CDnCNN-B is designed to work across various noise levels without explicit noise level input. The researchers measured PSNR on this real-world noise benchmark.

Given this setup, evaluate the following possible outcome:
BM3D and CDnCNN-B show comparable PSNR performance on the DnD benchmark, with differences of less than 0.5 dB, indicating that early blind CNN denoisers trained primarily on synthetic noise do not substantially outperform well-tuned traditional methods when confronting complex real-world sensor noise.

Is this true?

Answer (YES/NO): NO